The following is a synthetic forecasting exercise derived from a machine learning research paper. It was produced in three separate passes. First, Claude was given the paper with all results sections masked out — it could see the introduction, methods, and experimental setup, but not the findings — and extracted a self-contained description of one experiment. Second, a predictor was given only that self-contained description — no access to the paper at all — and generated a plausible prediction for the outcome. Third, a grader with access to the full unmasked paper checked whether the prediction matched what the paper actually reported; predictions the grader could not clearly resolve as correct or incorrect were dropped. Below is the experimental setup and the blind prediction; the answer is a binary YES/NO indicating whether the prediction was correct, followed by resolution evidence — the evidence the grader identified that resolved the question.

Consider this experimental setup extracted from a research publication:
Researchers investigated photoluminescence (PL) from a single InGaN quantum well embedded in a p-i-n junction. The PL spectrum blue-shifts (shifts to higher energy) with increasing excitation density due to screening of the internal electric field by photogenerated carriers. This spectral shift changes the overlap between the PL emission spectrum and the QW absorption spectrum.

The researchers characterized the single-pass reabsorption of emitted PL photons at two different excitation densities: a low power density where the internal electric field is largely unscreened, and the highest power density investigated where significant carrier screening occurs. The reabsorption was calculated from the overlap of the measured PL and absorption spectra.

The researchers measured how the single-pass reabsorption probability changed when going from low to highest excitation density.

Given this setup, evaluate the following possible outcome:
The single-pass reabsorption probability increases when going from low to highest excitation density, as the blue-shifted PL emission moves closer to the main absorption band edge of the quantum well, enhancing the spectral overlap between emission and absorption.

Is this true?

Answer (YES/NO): YES